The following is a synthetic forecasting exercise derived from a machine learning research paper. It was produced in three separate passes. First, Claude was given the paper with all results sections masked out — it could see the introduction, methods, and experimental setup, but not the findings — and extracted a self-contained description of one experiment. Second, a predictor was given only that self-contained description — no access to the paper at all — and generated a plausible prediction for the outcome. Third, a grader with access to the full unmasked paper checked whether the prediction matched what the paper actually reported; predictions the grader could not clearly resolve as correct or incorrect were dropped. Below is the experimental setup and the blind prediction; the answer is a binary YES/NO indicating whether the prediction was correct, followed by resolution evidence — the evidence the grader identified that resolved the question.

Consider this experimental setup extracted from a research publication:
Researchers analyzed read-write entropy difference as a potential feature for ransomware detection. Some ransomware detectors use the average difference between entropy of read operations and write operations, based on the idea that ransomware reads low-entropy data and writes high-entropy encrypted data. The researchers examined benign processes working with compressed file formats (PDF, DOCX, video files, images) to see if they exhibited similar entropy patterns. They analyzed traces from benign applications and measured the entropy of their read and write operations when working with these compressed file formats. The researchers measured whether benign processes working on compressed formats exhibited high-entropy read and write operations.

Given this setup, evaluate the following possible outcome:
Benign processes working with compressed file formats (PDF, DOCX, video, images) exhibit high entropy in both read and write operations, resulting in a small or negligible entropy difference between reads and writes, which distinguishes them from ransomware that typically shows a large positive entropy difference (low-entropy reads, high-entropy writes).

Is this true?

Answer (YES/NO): NO